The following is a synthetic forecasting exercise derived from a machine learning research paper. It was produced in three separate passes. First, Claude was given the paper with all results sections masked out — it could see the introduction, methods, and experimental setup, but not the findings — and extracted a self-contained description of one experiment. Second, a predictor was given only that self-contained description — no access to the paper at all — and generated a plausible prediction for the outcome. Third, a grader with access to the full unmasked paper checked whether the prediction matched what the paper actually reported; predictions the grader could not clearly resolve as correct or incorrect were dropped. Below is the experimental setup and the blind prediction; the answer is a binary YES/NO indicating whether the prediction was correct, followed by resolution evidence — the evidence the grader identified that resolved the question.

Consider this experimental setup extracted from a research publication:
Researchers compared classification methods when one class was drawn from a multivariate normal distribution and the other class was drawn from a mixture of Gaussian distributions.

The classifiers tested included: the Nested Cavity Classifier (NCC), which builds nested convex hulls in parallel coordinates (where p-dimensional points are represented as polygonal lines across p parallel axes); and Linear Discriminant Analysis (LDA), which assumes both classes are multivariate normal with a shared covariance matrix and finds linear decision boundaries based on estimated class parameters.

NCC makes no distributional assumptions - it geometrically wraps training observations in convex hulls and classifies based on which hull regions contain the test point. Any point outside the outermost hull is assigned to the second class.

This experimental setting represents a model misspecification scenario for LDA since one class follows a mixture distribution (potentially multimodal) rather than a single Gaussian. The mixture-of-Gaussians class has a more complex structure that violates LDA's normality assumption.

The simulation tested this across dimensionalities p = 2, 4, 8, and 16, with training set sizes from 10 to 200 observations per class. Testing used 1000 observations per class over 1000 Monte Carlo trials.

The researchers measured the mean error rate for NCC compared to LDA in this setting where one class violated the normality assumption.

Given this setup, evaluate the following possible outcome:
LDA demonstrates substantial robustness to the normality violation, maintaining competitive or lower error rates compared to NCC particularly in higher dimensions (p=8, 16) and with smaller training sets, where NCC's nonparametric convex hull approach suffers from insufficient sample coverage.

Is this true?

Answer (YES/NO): NO